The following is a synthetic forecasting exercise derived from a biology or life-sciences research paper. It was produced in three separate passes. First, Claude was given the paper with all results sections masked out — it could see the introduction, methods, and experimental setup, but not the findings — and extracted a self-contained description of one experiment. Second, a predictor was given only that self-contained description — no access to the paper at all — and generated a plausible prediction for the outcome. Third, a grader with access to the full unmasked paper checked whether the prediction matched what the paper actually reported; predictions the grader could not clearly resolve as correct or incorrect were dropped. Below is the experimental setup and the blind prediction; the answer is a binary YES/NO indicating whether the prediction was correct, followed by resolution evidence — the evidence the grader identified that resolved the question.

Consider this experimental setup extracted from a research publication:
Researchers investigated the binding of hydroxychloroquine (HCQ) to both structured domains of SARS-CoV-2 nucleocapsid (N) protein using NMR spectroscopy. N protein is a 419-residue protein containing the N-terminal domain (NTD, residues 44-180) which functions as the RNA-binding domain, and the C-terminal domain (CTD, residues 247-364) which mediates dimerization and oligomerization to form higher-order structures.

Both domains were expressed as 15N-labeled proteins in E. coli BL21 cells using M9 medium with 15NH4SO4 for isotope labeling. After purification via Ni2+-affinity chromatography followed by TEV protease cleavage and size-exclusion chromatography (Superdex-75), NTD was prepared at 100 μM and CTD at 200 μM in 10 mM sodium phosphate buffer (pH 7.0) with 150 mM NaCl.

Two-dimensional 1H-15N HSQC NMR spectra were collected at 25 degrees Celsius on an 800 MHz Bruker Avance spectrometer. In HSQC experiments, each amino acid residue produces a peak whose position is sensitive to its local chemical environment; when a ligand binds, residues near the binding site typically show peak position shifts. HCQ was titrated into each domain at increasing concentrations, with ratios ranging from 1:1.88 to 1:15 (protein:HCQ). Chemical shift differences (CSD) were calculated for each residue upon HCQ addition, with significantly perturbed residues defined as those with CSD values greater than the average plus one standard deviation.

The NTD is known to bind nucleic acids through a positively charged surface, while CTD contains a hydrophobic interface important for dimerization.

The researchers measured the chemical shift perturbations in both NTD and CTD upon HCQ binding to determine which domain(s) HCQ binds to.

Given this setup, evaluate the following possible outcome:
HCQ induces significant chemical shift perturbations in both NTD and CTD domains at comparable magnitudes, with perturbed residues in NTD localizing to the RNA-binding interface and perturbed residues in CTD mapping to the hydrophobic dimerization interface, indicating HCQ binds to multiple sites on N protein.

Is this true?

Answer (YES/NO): YES